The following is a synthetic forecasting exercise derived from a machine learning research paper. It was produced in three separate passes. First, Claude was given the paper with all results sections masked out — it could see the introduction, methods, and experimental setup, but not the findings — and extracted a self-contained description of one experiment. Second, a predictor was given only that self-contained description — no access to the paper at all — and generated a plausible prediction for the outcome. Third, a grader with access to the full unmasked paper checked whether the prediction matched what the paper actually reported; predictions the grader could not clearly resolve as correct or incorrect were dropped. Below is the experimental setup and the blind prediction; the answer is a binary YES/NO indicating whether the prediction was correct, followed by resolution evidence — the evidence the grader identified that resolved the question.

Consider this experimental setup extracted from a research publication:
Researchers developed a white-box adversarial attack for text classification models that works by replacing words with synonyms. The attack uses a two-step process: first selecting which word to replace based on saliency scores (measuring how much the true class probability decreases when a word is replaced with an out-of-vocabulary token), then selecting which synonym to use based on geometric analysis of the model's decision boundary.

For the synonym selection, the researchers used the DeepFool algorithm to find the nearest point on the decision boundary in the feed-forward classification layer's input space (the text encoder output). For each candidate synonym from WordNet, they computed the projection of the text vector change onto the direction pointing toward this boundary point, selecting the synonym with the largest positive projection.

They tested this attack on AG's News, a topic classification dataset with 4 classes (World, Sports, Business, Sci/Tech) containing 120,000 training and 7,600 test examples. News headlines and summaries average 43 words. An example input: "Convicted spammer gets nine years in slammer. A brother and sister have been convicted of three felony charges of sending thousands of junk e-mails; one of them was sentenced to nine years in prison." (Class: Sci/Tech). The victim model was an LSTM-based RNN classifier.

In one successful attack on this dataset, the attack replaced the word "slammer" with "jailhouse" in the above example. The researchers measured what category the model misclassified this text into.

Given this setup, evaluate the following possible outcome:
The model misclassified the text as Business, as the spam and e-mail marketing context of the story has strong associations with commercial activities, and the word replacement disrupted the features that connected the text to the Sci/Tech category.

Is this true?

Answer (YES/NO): YES